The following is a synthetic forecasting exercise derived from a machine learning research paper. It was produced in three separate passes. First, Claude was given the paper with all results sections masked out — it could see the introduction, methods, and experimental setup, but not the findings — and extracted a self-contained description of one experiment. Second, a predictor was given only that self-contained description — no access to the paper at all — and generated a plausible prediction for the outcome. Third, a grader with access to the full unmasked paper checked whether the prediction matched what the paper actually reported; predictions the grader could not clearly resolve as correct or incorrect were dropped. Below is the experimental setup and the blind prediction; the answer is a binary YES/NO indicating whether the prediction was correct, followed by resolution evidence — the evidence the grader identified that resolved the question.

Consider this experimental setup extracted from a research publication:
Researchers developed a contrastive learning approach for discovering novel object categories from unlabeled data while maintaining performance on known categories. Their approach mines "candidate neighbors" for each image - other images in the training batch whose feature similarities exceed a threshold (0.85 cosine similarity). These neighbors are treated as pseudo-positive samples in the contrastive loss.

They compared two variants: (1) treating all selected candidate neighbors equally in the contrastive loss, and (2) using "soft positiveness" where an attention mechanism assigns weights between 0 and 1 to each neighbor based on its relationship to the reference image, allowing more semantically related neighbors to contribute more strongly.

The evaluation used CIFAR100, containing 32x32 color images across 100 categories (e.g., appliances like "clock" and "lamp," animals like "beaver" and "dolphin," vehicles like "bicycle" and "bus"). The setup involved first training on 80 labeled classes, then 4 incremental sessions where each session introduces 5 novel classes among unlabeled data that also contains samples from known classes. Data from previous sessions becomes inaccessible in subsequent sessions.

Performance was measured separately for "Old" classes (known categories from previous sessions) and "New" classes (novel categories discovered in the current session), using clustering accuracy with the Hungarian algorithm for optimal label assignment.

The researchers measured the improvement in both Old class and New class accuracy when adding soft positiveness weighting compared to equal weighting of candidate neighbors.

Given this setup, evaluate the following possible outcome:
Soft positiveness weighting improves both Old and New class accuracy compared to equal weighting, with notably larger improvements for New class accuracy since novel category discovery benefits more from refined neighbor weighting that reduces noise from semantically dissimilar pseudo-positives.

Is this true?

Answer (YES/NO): YES